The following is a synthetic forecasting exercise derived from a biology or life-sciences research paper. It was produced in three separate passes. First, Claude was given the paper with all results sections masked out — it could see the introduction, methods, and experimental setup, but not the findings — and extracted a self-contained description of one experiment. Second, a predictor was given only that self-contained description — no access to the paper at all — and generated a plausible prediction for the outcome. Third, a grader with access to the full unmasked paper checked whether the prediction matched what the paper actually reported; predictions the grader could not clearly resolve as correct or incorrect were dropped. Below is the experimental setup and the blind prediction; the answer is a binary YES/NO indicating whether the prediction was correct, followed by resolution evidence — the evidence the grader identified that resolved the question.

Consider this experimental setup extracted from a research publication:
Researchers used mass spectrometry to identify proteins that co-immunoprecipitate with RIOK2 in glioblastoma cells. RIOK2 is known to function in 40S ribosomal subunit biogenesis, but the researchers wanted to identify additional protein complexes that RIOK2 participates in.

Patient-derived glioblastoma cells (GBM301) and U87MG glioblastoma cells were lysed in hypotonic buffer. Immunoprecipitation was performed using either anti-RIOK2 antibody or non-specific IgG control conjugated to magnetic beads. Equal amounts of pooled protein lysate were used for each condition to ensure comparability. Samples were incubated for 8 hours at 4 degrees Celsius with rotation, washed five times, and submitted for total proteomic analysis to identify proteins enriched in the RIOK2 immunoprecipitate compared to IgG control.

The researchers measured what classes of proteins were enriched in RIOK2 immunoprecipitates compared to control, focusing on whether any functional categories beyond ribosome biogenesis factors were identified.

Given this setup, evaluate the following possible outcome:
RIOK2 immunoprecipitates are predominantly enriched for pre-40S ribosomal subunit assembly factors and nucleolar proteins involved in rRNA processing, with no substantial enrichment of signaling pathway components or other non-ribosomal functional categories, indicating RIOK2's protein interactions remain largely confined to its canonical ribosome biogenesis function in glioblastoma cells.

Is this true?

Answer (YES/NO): NO